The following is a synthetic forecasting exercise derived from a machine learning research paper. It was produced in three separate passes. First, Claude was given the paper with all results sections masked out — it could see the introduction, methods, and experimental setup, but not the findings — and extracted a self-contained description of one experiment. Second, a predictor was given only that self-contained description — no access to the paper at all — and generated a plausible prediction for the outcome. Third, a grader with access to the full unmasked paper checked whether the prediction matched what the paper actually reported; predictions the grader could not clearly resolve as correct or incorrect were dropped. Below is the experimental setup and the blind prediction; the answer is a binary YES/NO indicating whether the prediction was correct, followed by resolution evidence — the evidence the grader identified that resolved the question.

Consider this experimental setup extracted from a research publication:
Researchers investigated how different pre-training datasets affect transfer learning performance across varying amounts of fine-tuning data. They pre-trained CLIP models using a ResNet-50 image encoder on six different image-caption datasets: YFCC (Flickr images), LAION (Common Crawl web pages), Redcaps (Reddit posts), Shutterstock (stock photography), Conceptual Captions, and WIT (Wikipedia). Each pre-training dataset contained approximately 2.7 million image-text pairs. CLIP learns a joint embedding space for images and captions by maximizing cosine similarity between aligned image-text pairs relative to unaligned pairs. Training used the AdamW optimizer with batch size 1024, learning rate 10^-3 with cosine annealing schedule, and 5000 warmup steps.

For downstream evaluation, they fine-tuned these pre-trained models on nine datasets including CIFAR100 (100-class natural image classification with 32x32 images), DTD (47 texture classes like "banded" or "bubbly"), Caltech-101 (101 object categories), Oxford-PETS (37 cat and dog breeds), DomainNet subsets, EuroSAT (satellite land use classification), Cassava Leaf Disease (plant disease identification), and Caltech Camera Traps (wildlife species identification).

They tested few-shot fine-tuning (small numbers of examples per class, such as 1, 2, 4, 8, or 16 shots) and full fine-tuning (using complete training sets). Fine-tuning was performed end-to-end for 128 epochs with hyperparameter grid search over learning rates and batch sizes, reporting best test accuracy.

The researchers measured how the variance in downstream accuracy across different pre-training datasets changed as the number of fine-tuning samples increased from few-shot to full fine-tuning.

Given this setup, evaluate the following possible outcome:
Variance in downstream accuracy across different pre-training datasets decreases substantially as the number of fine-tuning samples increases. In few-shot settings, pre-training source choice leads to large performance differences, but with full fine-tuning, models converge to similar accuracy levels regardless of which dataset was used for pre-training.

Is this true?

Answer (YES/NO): YES